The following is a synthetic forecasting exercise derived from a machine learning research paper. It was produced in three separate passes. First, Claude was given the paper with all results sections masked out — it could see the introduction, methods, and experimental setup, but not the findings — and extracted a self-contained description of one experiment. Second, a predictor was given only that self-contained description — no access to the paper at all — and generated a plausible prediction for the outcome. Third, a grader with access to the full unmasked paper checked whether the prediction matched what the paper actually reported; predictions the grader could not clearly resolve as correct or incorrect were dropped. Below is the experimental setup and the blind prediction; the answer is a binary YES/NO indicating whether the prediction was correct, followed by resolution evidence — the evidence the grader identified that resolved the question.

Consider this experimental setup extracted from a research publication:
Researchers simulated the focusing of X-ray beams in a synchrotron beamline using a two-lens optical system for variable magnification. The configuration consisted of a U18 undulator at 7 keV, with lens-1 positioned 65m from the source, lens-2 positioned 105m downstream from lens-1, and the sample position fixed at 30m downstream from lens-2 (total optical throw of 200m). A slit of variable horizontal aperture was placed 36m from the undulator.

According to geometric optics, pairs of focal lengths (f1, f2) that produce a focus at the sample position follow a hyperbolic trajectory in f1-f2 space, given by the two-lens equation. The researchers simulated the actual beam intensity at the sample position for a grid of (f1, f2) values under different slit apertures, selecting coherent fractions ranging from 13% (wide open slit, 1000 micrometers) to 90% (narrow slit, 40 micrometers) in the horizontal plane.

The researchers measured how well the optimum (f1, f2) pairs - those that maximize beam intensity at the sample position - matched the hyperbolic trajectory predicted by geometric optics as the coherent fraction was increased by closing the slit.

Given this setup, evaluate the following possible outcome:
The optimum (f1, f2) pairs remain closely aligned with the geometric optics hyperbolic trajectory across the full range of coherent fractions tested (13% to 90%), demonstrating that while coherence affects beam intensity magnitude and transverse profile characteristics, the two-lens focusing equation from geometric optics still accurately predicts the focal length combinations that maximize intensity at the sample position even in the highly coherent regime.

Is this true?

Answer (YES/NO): NO